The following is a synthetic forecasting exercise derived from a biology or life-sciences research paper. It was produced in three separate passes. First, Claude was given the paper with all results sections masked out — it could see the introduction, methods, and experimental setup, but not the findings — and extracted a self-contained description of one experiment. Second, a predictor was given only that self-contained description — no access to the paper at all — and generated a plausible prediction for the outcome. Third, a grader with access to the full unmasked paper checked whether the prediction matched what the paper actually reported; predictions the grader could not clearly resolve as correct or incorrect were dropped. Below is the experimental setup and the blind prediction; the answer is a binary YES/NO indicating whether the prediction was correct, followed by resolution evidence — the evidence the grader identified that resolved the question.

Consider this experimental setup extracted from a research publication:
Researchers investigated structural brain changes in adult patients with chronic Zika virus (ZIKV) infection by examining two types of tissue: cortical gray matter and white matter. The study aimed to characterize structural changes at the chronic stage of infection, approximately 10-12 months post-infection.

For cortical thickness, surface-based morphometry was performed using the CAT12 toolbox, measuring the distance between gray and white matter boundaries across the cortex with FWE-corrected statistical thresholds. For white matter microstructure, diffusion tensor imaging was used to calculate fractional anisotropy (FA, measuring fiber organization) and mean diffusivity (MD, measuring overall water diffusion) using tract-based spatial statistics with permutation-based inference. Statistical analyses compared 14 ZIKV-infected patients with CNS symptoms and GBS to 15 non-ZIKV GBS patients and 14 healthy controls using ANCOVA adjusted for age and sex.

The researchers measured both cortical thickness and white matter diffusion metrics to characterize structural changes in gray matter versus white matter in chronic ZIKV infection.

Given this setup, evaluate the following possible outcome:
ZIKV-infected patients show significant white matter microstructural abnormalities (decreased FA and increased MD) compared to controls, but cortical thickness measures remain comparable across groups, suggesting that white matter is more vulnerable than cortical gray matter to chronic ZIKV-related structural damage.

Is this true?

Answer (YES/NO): NO